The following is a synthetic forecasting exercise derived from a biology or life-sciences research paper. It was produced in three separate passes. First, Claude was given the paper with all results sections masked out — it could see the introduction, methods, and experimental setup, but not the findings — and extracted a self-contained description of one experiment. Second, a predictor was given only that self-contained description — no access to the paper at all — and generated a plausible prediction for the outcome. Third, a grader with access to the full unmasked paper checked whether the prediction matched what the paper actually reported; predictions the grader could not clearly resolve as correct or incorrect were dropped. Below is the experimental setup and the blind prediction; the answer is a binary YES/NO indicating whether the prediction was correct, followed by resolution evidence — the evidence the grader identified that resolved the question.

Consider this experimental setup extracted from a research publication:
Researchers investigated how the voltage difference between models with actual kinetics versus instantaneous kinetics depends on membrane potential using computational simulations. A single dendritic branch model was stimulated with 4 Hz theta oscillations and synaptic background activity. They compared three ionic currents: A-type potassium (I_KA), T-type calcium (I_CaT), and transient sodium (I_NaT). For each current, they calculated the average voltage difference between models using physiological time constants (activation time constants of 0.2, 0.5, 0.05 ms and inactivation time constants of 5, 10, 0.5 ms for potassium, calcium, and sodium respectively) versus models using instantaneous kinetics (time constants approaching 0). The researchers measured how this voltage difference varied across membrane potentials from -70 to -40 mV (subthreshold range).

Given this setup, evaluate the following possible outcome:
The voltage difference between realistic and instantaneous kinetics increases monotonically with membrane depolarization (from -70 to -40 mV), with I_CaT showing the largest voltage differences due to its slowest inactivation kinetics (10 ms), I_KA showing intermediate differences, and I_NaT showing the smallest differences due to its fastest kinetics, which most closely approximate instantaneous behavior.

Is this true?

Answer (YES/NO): YES